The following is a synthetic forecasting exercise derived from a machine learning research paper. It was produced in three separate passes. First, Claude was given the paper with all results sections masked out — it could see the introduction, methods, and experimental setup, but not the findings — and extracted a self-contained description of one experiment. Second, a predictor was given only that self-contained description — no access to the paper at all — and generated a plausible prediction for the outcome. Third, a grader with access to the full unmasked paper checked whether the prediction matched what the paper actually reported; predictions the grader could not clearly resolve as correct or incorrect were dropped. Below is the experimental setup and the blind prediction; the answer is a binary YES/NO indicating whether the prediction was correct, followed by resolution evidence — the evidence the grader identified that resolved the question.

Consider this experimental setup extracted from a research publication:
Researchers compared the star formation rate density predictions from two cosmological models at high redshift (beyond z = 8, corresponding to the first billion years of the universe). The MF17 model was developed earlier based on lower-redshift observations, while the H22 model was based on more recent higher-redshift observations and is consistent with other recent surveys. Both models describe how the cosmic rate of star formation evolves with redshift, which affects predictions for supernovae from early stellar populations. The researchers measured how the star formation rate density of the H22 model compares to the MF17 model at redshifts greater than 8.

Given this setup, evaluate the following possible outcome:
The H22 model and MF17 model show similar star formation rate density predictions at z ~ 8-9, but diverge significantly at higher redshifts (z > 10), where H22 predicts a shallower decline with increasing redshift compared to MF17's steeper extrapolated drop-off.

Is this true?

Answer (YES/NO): NO